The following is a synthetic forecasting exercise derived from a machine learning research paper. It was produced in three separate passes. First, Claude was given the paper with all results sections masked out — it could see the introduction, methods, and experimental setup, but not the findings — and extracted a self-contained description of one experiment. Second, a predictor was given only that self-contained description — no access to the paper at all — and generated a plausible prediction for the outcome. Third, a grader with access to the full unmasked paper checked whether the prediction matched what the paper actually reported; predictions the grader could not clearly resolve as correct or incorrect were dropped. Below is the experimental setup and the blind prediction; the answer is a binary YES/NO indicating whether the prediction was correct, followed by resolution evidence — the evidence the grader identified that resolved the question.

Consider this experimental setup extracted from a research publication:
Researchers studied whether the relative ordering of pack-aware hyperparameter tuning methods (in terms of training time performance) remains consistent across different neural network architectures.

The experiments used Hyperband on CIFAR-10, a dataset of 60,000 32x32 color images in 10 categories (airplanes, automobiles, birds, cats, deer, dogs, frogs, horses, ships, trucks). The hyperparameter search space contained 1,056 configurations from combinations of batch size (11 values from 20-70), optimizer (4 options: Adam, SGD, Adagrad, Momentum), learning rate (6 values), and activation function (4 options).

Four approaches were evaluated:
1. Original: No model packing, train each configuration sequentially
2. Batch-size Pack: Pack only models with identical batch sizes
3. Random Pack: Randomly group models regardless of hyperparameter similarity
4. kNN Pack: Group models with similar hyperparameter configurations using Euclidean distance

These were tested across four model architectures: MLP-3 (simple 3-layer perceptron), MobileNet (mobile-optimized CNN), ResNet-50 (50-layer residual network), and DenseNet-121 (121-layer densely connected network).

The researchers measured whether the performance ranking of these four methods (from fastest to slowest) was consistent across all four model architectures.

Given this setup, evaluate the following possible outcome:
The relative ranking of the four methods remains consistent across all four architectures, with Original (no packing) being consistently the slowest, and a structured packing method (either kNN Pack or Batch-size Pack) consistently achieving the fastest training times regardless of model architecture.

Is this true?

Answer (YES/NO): YES